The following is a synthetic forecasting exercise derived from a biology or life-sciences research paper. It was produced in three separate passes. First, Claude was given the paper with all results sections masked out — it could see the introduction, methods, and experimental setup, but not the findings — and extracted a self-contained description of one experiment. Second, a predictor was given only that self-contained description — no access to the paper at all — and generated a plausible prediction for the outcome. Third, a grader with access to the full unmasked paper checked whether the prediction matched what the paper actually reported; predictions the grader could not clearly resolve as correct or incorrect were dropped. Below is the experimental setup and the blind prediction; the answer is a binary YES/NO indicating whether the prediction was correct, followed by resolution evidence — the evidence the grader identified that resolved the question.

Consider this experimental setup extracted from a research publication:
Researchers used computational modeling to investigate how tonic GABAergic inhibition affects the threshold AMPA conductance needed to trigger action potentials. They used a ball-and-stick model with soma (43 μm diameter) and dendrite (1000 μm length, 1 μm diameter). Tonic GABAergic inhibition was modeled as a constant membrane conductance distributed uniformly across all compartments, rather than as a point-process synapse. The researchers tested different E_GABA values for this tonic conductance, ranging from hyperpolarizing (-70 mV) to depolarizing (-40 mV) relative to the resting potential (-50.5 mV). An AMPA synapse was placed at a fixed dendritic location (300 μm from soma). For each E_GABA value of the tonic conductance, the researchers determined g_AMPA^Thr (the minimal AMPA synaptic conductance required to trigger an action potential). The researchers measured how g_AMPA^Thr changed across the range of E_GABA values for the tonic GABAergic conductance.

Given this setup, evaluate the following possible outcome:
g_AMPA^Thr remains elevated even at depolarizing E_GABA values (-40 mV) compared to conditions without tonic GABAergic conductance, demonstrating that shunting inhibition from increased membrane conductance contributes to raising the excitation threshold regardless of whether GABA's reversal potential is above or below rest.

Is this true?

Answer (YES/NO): NO